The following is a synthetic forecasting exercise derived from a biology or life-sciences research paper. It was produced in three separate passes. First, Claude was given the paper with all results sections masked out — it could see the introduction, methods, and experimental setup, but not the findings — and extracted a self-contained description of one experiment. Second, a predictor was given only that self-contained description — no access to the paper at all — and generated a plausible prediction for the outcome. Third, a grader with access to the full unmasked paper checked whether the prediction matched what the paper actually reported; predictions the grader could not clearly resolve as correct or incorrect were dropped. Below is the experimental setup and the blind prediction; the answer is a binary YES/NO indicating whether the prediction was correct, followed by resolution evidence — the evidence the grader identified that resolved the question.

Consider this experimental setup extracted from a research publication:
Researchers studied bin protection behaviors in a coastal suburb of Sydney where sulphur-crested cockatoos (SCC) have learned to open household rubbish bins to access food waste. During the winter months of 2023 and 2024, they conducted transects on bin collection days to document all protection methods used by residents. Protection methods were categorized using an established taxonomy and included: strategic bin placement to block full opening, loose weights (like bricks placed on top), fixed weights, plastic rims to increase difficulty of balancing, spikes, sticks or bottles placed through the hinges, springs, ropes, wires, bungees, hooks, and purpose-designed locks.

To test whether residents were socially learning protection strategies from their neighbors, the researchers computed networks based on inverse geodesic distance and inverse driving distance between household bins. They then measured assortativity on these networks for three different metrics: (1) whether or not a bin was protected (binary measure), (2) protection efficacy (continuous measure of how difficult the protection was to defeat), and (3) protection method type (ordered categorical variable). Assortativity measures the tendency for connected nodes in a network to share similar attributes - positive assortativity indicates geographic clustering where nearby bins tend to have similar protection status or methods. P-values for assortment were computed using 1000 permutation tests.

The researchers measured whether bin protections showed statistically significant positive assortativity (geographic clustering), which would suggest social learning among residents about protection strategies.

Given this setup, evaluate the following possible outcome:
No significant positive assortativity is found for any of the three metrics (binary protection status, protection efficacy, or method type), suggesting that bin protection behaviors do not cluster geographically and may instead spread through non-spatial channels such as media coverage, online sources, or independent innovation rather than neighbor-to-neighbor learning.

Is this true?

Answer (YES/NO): NO